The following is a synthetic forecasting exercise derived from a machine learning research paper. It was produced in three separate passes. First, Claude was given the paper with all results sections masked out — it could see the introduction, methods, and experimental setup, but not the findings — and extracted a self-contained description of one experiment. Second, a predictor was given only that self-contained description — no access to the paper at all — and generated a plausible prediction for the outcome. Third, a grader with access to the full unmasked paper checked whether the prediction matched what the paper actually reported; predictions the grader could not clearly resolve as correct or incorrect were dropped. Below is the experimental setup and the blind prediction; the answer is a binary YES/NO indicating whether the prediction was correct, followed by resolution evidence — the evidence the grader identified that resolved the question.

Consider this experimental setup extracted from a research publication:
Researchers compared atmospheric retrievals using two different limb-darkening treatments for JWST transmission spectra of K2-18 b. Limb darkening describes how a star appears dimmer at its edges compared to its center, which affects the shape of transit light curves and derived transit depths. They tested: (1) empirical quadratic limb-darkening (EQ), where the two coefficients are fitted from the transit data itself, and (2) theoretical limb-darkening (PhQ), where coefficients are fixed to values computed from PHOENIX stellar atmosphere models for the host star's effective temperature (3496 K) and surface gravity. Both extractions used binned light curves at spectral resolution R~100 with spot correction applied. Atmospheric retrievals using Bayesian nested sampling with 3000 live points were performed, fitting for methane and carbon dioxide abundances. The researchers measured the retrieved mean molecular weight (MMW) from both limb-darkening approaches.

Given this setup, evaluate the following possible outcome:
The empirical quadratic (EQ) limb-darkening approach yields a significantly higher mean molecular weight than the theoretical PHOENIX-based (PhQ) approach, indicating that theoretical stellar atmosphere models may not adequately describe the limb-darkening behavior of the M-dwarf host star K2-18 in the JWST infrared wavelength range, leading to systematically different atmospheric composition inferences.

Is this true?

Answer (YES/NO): NO